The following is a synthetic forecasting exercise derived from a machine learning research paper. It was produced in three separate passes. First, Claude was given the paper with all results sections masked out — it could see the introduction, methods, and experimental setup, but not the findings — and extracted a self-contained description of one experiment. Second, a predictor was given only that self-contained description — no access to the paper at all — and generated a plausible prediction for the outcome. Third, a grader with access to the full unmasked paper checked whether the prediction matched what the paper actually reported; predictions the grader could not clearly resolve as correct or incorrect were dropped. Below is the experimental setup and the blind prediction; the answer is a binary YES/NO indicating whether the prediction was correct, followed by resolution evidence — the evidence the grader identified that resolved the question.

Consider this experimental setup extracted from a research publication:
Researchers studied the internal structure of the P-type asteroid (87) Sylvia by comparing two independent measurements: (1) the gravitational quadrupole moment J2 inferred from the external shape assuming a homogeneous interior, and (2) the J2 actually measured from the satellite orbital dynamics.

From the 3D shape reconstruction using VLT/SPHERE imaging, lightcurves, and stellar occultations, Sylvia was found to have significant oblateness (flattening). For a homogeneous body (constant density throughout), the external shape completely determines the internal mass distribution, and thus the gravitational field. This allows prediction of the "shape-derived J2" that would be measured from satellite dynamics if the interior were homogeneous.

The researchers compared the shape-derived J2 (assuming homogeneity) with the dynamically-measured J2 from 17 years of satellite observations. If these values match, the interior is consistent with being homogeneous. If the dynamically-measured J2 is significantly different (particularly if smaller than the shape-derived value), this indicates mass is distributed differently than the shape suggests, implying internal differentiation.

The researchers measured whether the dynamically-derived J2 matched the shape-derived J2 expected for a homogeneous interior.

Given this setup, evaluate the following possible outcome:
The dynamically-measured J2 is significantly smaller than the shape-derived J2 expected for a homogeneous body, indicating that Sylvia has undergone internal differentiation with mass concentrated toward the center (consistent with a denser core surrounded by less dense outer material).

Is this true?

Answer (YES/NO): YES